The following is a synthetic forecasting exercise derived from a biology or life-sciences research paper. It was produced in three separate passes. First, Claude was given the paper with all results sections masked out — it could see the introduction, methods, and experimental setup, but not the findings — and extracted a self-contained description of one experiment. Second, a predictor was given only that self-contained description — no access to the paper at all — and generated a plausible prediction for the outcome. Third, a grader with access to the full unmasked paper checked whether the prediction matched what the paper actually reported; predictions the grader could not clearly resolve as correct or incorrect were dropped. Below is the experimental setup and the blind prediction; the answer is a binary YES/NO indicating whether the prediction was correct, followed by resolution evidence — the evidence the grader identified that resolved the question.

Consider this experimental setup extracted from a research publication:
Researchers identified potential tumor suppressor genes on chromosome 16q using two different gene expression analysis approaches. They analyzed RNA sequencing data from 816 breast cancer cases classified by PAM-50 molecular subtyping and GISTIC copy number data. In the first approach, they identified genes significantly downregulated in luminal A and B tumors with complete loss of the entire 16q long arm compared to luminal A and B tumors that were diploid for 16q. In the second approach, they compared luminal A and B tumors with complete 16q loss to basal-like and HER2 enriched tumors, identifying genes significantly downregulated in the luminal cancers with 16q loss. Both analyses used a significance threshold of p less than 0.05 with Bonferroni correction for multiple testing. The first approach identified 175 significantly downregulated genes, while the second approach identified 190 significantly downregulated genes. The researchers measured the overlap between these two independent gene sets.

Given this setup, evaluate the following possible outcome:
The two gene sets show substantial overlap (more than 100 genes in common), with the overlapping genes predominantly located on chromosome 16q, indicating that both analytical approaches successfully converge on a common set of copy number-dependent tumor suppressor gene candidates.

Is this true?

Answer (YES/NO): YES